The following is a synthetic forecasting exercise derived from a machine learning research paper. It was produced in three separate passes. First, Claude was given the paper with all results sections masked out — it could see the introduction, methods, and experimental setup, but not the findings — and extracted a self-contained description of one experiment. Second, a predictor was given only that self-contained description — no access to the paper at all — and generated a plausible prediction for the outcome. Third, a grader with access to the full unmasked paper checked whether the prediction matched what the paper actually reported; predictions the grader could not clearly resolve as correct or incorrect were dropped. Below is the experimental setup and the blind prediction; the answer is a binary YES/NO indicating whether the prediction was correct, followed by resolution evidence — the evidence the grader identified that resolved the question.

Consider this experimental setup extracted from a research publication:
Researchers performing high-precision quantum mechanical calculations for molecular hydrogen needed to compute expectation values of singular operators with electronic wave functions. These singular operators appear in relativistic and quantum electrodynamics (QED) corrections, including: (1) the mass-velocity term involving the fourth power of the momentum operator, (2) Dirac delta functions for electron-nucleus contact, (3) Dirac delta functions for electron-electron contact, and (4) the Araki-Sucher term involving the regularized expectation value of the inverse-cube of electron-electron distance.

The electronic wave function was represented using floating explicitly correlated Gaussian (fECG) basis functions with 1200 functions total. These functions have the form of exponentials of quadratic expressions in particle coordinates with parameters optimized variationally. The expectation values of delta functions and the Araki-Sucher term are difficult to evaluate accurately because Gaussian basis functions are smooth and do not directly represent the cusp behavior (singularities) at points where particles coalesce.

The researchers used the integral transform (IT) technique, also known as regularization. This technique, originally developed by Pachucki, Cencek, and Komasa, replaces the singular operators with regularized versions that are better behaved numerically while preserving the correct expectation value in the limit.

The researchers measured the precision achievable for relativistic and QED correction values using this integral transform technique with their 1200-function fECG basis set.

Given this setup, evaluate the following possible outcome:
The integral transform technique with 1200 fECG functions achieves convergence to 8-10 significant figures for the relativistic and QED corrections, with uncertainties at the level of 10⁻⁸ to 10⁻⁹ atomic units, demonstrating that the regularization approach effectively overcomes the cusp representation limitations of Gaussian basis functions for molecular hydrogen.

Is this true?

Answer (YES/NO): YES